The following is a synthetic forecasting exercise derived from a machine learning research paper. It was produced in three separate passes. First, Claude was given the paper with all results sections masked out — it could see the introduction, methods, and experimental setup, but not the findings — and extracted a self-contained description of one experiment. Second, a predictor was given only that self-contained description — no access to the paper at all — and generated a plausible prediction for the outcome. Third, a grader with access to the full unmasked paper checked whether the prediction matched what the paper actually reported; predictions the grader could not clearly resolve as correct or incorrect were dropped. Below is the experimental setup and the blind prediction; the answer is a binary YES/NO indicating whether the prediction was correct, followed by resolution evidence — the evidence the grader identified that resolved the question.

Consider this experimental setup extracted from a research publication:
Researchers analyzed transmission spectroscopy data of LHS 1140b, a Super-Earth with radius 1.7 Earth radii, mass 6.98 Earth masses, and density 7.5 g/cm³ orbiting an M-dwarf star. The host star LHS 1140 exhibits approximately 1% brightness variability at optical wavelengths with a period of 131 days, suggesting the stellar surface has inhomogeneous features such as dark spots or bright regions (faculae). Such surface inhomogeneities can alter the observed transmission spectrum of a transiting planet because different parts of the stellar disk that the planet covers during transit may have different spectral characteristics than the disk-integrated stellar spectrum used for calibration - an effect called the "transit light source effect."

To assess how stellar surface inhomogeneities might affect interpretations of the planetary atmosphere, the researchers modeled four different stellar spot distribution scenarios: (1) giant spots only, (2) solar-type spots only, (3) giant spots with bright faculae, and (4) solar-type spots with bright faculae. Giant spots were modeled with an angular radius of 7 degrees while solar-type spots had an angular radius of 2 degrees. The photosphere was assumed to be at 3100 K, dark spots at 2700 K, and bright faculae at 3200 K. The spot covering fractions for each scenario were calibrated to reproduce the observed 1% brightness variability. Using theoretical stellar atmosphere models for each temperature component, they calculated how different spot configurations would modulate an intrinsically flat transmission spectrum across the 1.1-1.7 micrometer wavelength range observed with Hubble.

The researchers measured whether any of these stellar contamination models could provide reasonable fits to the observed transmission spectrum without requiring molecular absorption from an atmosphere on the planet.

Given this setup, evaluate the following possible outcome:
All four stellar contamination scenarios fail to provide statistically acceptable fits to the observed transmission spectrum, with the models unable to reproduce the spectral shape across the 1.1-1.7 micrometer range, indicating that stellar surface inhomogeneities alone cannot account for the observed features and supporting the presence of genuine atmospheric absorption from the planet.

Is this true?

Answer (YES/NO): NO